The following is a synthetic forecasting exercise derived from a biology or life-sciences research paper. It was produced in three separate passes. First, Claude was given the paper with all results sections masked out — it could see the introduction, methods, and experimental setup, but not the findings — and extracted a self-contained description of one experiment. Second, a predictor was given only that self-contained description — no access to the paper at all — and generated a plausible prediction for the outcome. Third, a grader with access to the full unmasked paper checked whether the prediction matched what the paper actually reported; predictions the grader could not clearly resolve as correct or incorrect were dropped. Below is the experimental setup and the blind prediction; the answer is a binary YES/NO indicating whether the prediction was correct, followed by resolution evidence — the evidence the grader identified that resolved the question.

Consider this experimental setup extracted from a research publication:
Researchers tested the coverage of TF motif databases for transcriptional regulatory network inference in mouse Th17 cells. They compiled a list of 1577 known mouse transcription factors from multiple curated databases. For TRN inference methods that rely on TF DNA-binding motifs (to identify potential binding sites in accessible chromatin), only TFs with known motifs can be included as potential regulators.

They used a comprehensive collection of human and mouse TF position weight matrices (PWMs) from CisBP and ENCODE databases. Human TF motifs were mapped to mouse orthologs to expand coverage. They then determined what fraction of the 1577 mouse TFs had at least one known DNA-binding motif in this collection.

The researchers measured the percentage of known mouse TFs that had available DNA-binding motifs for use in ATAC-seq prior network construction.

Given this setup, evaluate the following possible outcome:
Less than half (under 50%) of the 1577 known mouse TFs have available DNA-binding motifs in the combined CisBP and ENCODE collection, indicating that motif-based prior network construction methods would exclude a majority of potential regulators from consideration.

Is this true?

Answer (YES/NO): YES